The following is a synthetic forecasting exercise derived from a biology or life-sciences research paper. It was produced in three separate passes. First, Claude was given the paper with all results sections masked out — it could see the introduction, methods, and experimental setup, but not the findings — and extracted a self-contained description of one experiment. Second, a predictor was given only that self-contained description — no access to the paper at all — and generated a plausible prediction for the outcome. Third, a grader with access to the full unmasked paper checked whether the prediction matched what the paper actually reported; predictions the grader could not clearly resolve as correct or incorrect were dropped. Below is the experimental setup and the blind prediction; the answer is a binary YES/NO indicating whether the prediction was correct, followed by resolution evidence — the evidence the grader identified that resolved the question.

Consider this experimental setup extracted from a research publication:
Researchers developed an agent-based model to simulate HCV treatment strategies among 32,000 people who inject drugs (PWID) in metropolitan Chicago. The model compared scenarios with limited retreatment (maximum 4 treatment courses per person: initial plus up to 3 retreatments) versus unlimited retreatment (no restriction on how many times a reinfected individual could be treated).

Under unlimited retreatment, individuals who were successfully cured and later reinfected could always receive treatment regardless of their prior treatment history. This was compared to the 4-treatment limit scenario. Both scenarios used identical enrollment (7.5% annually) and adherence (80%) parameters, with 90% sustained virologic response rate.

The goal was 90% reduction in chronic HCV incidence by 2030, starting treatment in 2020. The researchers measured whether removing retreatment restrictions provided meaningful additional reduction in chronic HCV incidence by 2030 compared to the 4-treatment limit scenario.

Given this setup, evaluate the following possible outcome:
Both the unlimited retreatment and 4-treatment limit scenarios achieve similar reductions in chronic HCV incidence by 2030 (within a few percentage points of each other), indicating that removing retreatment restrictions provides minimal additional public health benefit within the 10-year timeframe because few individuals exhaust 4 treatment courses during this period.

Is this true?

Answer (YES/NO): YES